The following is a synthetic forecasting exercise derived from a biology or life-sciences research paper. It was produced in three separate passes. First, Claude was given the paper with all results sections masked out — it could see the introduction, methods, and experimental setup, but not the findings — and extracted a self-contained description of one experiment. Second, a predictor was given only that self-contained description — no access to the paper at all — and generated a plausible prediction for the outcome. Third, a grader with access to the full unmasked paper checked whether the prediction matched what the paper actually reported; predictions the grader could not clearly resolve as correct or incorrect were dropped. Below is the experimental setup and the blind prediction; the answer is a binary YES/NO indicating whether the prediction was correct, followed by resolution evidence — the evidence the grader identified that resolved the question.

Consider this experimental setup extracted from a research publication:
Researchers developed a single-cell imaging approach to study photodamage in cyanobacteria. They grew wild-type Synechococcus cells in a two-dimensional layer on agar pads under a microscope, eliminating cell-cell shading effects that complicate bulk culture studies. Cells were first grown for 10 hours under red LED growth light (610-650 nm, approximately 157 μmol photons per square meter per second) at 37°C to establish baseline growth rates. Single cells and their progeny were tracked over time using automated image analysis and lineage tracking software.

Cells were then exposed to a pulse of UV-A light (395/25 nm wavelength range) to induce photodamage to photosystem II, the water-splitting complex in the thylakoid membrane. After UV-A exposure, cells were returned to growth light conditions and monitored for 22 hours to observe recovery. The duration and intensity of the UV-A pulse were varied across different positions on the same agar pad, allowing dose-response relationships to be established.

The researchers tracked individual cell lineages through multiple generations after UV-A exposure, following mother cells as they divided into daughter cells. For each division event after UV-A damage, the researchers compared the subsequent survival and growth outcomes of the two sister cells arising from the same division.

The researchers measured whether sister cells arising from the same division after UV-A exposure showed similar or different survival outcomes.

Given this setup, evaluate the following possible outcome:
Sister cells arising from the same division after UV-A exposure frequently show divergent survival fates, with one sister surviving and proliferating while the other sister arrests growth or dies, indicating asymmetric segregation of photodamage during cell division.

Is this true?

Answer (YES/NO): YES